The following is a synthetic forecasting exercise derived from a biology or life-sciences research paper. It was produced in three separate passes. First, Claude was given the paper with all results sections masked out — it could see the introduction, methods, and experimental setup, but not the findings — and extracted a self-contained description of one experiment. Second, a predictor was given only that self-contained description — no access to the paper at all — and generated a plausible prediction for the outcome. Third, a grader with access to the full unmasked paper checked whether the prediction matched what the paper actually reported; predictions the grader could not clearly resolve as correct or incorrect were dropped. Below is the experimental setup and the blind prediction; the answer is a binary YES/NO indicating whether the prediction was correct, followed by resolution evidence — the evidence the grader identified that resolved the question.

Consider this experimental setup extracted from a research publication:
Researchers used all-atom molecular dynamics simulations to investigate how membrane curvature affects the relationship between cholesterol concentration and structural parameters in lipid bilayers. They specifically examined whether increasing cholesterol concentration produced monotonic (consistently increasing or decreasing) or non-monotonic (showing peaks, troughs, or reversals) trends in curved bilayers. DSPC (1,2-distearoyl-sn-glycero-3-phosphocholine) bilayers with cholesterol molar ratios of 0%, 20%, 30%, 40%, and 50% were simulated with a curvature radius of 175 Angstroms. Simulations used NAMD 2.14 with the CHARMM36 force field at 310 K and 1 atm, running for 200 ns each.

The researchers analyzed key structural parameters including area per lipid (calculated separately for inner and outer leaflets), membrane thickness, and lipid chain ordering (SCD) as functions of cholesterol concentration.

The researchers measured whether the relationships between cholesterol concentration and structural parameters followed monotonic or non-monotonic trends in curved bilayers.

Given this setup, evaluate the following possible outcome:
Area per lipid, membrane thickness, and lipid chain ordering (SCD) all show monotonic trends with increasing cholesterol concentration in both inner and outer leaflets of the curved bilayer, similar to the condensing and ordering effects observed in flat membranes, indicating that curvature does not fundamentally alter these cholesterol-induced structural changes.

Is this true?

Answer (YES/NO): NO